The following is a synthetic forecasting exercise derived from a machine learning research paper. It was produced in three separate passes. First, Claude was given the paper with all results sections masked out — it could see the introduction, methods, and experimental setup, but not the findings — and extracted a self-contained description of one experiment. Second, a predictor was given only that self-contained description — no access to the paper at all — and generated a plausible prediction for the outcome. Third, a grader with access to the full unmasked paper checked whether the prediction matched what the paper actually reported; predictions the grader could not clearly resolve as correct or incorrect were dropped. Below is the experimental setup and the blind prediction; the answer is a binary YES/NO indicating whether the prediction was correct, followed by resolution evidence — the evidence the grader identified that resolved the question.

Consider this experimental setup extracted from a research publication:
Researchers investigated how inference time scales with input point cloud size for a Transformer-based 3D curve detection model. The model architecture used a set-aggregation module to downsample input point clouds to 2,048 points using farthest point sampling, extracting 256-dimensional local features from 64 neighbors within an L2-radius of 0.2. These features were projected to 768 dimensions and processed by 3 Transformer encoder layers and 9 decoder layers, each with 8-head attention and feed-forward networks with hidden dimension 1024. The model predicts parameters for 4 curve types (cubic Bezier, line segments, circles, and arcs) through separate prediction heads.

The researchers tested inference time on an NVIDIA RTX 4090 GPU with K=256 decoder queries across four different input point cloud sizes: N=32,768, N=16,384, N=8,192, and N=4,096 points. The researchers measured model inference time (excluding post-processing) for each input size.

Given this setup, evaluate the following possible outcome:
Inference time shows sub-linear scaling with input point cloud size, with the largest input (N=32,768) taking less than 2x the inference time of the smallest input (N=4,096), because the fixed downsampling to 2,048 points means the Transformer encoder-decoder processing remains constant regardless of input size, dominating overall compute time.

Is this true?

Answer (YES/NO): NO